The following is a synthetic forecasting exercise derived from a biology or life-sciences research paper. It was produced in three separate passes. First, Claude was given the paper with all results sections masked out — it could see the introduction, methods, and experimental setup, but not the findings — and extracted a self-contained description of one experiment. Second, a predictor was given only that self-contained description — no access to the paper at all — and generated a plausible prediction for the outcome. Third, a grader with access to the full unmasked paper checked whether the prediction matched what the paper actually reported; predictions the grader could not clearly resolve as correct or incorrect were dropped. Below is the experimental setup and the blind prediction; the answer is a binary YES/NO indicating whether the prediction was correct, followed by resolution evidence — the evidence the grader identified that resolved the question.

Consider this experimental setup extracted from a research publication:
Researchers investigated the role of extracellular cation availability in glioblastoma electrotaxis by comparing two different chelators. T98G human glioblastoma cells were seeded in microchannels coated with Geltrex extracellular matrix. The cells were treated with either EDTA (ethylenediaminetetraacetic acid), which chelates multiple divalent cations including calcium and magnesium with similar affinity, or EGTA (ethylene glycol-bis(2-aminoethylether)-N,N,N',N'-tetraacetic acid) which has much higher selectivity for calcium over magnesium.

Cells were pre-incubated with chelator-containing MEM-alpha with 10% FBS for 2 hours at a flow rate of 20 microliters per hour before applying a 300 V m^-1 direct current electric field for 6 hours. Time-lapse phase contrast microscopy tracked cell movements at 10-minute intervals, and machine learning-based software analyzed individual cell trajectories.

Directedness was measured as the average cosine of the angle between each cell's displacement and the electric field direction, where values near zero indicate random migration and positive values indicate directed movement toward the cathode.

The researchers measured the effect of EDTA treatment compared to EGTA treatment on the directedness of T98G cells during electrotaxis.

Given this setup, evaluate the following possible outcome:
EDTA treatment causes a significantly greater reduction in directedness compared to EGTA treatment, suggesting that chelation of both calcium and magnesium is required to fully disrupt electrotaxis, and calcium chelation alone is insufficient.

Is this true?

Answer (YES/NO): NO